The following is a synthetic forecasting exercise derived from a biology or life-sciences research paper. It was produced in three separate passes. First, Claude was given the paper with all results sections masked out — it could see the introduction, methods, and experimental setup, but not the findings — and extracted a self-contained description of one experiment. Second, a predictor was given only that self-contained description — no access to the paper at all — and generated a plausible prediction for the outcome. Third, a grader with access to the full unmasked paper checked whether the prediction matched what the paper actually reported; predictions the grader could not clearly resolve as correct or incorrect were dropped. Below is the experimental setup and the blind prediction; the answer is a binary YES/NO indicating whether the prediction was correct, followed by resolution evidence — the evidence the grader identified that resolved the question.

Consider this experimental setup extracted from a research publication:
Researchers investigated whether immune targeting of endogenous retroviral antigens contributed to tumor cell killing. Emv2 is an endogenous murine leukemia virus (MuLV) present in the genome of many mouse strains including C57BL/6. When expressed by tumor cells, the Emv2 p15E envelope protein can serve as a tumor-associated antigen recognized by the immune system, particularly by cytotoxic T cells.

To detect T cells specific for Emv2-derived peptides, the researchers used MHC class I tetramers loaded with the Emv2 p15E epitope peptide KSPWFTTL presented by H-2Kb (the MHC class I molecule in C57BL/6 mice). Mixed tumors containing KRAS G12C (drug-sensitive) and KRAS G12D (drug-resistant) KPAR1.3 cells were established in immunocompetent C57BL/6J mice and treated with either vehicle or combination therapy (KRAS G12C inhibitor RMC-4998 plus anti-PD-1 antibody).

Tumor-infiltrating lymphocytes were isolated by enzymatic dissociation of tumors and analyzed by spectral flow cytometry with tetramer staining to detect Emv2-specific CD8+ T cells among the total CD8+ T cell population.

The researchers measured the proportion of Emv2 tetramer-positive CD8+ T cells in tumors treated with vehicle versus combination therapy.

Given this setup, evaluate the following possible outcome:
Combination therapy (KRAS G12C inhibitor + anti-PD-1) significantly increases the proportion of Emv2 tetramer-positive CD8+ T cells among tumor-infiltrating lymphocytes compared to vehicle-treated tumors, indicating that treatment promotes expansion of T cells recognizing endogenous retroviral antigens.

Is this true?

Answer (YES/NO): NO